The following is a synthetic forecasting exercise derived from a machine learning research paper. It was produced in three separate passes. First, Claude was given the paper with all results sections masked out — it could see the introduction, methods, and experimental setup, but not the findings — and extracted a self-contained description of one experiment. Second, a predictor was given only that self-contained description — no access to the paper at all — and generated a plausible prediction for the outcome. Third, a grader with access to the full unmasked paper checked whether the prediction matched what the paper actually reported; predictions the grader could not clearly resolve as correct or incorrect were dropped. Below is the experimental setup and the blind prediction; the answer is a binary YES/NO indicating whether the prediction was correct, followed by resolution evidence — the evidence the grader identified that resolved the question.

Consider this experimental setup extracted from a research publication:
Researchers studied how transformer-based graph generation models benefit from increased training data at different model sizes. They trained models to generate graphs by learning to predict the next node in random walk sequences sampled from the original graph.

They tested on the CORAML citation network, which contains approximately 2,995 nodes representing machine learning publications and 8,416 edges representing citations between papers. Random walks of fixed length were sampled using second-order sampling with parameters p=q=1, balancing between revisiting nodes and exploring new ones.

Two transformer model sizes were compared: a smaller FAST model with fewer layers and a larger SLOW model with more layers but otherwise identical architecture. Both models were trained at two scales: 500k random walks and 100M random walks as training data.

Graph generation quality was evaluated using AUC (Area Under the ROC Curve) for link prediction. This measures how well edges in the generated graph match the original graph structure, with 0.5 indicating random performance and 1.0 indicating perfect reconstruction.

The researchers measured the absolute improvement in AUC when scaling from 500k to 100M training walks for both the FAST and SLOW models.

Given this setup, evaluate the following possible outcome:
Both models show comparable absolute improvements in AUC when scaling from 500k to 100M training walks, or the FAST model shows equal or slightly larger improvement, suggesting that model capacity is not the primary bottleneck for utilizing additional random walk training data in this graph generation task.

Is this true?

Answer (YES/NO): NO